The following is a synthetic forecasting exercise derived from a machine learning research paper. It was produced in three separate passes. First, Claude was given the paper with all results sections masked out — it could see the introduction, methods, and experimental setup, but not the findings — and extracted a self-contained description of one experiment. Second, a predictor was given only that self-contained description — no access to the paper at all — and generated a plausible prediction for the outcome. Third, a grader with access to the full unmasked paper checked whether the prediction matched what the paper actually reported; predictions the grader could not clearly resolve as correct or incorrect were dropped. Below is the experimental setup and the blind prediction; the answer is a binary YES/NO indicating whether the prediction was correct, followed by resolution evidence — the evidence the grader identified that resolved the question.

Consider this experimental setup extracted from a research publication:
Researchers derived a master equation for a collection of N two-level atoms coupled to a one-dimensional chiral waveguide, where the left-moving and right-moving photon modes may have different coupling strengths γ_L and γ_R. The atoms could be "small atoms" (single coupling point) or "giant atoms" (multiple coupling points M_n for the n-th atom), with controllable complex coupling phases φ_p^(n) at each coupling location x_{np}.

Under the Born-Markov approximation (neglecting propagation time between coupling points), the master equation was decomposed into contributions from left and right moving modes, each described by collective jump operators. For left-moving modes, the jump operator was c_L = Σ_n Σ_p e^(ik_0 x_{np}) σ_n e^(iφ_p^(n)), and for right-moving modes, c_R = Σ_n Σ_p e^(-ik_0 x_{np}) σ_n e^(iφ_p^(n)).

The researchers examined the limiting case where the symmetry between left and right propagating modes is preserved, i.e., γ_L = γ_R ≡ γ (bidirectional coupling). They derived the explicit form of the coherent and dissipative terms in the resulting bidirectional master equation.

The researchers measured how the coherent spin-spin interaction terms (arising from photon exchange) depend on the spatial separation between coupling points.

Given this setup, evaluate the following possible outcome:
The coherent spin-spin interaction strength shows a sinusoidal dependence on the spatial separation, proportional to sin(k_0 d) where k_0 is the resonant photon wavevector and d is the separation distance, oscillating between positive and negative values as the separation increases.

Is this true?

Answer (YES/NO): YES